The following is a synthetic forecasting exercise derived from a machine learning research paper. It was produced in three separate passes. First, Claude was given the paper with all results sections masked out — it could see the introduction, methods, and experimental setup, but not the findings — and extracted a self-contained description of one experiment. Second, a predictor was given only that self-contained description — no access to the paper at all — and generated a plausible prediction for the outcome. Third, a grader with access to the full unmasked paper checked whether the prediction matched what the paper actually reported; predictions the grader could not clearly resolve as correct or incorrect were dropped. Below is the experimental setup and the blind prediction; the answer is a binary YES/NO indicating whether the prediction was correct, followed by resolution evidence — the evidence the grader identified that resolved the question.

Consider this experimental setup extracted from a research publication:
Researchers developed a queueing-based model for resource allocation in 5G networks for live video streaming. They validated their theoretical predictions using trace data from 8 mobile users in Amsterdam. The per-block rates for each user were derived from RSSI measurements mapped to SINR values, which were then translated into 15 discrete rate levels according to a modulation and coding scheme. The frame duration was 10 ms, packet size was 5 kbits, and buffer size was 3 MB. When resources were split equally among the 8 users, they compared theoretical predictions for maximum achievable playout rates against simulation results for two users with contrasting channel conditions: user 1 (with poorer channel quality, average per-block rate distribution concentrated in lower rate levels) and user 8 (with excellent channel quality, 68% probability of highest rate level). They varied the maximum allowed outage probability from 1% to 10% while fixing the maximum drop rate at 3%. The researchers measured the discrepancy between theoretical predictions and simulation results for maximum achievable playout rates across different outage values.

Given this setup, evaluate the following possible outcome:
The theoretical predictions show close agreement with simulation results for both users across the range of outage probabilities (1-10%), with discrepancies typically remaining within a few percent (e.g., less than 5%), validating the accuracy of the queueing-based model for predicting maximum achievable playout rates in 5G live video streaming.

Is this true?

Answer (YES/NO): YES